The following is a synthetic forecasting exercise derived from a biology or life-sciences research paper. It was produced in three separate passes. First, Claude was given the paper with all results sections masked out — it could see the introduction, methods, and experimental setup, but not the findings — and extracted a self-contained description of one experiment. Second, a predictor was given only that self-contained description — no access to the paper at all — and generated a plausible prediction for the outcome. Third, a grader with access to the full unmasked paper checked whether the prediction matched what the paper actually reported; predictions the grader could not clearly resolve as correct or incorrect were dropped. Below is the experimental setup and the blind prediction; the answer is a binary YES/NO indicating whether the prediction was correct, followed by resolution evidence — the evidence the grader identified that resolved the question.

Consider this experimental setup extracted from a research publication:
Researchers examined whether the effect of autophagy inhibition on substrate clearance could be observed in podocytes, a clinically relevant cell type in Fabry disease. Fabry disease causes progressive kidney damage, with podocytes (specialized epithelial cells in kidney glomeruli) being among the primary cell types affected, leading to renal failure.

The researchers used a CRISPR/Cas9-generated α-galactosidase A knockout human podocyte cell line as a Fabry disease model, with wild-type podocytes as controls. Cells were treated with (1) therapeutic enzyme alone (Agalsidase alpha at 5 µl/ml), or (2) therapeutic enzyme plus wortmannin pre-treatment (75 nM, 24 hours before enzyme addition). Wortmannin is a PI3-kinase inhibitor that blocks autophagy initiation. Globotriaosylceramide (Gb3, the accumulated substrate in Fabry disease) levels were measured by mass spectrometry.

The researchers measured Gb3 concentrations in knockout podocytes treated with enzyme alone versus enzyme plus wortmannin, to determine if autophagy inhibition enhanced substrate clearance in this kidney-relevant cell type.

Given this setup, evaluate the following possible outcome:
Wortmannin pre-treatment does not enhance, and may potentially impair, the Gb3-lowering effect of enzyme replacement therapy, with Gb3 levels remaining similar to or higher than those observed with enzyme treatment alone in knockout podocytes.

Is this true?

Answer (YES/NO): NO